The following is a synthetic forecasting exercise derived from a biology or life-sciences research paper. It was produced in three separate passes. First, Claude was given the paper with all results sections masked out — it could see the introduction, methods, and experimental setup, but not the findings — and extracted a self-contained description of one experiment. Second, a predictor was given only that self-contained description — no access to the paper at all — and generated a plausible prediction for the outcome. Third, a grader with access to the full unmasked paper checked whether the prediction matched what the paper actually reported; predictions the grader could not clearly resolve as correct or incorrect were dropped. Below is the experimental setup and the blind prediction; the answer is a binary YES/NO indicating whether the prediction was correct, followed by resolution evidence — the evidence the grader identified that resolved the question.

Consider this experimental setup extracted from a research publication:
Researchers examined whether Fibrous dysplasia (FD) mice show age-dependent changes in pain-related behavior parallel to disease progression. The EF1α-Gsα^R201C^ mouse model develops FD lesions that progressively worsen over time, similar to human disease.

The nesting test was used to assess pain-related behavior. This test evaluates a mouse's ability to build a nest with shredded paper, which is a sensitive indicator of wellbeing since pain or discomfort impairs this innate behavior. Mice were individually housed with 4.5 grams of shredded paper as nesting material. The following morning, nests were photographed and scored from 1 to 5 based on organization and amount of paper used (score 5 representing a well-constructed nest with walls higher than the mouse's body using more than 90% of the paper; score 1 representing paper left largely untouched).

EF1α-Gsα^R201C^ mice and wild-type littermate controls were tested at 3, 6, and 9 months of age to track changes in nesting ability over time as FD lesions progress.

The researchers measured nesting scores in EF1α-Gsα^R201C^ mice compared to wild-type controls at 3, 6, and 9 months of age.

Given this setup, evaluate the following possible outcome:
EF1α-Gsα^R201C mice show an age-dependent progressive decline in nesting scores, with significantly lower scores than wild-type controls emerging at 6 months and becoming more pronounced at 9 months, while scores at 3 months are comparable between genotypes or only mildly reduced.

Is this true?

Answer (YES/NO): NO